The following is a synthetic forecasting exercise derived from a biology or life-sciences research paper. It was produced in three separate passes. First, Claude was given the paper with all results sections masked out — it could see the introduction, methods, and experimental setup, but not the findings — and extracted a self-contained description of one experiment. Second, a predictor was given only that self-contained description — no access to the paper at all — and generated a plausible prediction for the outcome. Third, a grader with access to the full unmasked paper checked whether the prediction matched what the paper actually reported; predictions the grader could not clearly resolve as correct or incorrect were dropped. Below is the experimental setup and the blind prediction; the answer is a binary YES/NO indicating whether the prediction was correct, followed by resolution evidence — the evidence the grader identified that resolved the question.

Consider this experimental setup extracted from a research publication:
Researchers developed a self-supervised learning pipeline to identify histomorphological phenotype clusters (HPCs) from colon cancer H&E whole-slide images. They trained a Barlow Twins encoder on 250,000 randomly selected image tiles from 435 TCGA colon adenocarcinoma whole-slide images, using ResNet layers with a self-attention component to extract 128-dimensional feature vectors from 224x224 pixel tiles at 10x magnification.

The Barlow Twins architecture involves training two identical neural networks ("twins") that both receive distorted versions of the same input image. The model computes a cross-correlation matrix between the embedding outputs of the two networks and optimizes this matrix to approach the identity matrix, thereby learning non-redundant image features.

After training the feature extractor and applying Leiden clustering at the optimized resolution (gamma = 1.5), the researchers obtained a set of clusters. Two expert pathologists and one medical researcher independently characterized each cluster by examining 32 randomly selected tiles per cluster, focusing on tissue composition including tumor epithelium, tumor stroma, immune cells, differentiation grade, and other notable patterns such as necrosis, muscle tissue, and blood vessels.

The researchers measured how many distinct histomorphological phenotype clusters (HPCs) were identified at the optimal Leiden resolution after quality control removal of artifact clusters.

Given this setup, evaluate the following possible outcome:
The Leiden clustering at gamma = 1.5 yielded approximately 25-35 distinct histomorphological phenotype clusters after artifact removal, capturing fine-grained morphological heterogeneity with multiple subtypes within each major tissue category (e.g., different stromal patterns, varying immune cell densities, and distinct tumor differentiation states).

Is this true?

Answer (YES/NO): NO